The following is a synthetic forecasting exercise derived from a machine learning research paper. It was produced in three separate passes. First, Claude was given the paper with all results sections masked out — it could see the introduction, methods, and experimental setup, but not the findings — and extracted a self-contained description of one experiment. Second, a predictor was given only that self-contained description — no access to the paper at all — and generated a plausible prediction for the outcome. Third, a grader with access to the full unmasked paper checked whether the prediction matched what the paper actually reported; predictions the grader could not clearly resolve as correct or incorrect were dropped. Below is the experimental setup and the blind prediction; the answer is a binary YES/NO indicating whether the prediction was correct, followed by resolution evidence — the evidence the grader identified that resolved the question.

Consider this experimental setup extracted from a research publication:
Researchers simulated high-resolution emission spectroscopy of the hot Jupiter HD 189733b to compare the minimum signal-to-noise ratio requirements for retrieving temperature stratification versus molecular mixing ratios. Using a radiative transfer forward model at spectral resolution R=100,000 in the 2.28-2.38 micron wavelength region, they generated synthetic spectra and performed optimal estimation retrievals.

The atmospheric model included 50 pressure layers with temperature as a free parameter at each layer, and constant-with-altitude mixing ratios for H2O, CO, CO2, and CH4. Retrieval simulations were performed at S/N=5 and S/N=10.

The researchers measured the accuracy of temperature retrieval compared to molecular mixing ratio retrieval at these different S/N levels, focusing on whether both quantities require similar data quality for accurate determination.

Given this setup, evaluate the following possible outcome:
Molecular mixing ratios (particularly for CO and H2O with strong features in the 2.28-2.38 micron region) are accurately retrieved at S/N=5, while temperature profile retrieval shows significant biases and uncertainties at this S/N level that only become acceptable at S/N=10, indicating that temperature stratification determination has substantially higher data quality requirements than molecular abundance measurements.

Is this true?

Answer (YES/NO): NO